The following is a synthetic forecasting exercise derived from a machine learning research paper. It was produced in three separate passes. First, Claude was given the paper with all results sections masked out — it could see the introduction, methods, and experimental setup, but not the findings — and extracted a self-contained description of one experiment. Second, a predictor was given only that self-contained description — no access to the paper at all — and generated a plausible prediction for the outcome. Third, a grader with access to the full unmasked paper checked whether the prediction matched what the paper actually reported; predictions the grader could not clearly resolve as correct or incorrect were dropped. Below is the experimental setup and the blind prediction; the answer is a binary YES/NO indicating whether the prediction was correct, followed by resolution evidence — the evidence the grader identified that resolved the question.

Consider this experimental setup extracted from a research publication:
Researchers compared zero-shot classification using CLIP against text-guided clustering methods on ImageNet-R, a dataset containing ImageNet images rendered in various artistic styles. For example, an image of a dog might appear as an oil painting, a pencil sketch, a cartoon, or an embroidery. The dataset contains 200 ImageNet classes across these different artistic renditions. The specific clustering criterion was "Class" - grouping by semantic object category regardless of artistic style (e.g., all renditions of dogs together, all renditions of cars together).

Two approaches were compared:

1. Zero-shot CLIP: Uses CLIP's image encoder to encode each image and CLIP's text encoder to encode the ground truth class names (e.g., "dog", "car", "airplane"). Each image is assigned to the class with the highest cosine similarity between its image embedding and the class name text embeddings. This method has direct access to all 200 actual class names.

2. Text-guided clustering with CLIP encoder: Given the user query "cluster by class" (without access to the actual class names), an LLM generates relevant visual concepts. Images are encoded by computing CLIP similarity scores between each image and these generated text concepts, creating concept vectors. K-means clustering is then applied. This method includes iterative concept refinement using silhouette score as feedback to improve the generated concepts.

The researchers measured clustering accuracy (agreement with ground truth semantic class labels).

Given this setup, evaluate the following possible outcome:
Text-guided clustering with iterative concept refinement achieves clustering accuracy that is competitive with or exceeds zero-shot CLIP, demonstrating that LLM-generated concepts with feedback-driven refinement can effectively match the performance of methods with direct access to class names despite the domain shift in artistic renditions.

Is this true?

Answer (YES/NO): YES